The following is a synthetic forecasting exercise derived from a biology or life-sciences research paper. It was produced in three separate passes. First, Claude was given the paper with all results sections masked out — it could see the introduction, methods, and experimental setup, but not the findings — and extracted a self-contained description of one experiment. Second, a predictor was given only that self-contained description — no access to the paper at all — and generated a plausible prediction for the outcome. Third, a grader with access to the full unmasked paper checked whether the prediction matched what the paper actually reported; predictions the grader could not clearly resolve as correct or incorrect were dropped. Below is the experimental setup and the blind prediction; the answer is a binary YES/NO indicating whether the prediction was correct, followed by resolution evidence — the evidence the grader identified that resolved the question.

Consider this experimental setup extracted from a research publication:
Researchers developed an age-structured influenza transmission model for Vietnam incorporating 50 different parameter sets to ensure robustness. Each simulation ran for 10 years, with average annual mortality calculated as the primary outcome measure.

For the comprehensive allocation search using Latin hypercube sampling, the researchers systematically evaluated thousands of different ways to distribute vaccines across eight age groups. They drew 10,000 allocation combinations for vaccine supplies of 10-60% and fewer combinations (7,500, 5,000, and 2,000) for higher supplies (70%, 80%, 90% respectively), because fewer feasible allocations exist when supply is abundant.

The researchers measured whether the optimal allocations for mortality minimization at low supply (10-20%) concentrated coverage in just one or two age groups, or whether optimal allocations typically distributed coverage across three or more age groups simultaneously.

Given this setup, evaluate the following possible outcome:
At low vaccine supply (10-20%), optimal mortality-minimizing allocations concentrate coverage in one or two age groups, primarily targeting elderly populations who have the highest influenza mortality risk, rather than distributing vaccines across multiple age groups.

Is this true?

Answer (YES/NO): NO